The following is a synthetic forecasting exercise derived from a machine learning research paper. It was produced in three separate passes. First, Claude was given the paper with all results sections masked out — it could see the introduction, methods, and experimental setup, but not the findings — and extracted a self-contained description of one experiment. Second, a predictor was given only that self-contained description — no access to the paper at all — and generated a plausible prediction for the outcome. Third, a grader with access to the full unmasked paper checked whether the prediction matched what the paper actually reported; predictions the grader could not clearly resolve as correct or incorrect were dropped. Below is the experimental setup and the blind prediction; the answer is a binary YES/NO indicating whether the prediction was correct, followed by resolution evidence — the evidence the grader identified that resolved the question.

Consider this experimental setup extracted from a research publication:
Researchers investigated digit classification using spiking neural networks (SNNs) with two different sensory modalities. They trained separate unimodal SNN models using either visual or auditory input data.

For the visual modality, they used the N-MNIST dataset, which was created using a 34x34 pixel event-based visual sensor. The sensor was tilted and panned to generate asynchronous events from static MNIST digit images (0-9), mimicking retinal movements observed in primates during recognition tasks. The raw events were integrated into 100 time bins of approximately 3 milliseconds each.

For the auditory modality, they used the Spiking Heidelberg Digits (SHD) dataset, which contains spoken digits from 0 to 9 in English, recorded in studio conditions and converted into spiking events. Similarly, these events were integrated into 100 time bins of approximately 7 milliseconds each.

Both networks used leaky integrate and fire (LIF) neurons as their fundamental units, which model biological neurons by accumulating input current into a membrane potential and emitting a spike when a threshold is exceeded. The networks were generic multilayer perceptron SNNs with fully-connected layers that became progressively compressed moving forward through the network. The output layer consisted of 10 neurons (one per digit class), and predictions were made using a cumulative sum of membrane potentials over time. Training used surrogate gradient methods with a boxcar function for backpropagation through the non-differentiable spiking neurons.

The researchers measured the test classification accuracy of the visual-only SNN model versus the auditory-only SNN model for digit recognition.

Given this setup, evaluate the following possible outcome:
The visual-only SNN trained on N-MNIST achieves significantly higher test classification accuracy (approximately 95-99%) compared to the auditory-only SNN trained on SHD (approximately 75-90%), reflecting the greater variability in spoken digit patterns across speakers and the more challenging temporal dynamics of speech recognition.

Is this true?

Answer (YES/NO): NO